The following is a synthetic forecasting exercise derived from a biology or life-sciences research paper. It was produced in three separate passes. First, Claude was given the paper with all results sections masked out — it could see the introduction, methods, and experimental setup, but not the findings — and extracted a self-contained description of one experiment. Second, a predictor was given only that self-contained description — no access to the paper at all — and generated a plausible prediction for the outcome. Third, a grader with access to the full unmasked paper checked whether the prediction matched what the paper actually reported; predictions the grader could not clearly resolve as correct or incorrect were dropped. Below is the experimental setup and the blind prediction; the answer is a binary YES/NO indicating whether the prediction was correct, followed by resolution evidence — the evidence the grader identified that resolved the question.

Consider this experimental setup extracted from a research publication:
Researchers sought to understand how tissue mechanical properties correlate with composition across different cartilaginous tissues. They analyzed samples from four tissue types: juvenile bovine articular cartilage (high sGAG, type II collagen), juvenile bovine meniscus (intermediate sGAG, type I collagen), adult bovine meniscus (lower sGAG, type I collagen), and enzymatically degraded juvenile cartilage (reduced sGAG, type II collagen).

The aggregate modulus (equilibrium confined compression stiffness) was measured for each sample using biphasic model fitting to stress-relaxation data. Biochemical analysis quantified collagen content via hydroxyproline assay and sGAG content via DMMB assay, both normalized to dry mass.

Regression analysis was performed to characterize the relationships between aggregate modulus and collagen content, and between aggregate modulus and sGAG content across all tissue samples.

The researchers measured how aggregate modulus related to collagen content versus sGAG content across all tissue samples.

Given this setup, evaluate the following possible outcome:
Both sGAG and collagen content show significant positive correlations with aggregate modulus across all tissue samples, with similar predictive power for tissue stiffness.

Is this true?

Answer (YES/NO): NO